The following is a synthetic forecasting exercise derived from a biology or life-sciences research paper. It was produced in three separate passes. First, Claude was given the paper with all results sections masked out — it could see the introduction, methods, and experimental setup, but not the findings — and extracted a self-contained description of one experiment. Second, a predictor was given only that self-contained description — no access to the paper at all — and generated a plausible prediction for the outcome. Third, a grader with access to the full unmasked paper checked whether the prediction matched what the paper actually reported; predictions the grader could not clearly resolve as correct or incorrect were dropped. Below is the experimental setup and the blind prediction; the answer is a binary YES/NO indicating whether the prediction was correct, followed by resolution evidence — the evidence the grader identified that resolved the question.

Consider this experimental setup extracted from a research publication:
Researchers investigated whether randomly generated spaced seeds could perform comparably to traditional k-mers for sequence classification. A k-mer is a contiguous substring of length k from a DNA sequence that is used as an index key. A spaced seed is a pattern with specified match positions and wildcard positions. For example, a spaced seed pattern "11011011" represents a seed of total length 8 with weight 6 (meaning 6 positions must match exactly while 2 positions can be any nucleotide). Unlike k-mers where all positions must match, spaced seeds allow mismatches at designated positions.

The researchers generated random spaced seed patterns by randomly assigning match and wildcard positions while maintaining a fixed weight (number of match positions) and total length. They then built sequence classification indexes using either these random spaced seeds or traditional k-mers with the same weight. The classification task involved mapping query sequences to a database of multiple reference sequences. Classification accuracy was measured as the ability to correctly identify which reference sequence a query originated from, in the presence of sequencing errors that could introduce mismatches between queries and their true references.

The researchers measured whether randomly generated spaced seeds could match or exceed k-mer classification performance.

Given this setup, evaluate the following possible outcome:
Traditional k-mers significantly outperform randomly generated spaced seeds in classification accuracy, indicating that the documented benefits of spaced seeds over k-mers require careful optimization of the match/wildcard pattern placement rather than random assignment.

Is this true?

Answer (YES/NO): NO